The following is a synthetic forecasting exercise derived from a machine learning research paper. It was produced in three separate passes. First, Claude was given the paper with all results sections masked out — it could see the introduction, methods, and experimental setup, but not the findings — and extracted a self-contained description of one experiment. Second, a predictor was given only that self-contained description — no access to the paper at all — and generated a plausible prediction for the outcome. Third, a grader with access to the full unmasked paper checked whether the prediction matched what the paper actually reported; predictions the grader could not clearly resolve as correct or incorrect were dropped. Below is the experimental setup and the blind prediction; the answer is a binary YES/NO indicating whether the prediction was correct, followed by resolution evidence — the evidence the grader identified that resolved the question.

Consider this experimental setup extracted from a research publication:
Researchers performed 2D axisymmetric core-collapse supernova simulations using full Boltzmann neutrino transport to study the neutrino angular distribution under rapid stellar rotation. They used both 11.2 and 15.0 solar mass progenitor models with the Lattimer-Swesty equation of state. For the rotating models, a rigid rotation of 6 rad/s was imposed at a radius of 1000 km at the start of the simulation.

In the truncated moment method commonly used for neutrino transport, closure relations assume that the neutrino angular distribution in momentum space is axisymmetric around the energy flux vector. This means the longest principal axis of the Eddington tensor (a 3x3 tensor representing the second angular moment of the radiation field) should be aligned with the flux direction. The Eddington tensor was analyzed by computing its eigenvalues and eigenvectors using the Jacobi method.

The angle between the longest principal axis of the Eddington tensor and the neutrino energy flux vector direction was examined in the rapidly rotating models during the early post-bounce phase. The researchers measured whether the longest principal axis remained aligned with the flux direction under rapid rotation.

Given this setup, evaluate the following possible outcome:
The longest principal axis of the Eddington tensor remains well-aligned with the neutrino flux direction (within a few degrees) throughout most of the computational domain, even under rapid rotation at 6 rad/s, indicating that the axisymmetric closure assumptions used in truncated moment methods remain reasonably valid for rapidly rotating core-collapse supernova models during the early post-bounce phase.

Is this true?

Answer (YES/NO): NO